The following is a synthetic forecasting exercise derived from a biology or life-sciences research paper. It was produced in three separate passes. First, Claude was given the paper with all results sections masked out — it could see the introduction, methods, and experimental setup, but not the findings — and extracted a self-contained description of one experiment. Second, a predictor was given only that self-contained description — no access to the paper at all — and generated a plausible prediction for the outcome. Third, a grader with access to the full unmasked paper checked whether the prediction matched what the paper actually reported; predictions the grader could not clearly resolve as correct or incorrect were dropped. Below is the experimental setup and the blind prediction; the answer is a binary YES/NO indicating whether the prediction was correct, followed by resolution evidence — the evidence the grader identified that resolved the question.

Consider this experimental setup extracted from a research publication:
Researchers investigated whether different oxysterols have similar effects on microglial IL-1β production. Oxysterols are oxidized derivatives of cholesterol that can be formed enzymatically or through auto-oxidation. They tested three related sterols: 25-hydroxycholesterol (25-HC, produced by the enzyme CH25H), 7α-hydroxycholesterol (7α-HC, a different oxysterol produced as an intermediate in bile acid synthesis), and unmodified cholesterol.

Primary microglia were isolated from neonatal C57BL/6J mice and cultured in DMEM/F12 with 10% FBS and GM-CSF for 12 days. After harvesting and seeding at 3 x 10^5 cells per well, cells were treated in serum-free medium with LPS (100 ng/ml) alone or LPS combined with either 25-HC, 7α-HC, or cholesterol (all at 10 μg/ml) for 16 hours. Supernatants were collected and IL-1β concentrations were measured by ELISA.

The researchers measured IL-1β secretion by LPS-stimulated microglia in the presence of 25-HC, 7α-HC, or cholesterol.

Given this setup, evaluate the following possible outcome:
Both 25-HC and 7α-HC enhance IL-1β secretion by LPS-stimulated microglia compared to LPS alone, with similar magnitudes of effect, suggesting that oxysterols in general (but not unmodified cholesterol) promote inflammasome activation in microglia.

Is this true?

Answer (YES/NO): NO